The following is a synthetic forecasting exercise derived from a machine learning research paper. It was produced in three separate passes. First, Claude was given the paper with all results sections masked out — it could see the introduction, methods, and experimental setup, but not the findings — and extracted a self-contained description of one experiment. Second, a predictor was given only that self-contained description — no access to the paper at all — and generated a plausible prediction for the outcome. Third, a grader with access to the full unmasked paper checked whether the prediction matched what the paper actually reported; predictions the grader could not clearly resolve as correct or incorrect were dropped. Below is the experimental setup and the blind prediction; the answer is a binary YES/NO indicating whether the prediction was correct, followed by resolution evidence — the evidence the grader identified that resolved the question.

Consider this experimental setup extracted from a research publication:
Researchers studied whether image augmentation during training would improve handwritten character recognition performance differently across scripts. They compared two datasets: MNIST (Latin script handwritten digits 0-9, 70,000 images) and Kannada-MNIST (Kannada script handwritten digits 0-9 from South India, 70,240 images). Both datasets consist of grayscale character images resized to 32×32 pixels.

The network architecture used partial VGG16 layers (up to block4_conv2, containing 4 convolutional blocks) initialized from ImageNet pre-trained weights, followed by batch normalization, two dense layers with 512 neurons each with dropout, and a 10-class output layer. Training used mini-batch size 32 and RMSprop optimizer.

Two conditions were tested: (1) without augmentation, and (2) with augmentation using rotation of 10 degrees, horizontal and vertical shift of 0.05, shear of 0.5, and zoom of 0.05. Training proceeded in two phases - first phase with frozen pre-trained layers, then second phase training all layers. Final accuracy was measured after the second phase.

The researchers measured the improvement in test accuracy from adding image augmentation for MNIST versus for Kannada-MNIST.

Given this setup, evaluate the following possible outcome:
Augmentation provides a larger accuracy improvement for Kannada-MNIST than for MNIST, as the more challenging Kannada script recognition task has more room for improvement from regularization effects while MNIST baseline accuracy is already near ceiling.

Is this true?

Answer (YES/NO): YES